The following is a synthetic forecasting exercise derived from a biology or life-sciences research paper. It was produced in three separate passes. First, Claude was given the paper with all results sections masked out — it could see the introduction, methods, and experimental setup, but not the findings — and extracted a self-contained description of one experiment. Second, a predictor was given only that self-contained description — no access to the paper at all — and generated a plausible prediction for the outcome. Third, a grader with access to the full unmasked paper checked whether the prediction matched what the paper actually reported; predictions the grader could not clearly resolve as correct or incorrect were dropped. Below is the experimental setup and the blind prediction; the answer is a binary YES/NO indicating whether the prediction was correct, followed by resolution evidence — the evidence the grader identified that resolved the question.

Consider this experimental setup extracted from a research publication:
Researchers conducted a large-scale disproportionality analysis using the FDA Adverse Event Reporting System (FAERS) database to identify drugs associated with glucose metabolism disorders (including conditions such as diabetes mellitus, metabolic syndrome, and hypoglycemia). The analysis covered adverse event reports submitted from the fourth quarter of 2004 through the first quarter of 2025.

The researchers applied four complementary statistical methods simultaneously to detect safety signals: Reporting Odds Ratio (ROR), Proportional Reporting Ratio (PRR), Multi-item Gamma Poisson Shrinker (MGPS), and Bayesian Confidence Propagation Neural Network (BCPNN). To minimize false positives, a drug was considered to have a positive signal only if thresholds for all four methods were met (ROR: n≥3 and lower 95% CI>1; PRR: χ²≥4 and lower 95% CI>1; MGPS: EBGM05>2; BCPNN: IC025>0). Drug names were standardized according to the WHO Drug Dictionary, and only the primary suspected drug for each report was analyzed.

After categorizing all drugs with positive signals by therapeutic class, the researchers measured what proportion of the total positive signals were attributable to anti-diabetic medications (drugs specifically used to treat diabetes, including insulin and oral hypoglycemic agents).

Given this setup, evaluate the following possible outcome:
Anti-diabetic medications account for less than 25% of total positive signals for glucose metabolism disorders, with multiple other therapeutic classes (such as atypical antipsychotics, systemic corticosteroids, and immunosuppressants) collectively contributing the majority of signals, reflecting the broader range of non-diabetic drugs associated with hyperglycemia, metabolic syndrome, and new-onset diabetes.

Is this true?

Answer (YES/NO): NO